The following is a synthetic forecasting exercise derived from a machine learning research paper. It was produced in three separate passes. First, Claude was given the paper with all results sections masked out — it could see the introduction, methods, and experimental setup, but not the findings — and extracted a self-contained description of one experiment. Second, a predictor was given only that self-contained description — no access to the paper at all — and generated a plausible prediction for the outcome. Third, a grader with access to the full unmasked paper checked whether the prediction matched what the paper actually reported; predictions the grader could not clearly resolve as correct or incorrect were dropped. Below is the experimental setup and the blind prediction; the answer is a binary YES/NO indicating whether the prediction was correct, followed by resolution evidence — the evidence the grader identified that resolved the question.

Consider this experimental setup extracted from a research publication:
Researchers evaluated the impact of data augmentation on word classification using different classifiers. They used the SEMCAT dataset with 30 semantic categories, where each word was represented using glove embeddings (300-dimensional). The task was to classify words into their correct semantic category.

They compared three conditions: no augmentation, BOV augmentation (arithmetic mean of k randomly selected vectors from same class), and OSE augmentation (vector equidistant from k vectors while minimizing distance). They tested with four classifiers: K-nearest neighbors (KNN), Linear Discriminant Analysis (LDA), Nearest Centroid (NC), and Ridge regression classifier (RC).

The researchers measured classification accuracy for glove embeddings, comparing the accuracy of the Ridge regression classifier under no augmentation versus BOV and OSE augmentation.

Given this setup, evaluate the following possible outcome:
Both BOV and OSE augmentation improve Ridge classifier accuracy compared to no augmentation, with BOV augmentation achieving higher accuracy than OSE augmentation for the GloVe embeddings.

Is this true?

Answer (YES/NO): NO